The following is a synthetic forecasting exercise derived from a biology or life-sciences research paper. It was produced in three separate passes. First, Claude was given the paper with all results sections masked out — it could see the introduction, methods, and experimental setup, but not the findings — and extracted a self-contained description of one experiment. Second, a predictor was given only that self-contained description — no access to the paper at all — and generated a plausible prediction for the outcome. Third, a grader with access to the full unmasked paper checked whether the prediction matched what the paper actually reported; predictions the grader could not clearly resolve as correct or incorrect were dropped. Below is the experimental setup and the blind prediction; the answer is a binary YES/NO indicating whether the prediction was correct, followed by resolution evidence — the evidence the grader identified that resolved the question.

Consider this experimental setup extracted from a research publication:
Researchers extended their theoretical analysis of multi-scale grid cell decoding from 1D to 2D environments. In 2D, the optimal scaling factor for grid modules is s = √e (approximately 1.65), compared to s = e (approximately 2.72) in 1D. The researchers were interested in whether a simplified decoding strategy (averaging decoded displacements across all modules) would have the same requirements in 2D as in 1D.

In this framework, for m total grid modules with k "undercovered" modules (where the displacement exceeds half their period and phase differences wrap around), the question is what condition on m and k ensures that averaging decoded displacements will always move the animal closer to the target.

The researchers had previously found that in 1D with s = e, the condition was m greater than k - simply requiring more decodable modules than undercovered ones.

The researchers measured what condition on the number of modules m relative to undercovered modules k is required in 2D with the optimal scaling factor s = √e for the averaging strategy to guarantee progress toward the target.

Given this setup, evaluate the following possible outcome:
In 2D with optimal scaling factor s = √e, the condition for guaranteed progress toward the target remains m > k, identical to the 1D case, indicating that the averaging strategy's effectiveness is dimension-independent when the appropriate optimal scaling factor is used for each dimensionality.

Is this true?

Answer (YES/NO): NO